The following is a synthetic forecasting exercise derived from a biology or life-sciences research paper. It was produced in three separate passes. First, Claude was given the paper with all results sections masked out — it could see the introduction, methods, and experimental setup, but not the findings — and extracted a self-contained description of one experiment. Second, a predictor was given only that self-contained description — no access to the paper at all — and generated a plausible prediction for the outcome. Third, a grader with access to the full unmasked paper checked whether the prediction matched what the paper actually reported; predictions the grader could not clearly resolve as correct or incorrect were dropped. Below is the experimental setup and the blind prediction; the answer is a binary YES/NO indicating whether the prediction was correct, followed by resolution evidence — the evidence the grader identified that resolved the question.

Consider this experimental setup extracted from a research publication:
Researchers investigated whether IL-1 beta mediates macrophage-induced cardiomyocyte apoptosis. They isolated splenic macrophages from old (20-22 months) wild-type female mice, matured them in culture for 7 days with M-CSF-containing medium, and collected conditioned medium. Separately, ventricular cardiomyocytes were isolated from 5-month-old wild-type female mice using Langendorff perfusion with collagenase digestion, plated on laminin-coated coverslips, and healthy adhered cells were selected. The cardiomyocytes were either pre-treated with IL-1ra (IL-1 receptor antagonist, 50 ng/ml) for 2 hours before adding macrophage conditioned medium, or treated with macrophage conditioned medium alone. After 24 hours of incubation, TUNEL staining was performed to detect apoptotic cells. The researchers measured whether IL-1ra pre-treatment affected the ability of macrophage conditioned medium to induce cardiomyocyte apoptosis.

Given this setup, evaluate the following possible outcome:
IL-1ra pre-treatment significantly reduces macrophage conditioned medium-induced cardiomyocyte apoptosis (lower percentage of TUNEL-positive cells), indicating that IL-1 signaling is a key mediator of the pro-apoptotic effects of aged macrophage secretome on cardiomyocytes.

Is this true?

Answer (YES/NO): YES